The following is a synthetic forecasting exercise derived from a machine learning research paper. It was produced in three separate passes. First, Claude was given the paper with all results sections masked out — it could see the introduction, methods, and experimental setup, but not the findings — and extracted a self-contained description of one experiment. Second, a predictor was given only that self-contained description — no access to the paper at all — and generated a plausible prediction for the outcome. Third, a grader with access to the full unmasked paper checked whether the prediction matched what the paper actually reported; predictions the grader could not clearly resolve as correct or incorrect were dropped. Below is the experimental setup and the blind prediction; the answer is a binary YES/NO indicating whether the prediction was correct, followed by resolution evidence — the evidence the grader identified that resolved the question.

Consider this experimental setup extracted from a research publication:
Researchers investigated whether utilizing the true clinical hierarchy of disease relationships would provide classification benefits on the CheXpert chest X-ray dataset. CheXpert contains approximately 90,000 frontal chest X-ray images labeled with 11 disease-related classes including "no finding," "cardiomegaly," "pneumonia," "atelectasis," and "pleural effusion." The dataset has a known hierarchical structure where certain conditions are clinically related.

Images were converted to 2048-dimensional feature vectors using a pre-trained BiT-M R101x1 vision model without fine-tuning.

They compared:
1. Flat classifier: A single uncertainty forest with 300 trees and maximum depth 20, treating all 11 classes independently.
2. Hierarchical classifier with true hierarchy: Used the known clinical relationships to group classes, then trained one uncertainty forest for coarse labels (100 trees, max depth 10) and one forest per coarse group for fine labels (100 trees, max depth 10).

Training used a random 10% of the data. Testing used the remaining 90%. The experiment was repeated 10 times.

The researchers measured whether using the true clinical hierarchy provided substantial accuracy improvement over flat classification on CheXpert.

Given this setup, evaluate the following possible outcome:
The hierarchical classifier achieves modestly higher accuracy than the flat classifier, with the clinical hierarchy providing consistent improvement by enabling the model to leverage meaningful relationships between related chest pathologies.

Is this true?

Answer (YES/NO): NO